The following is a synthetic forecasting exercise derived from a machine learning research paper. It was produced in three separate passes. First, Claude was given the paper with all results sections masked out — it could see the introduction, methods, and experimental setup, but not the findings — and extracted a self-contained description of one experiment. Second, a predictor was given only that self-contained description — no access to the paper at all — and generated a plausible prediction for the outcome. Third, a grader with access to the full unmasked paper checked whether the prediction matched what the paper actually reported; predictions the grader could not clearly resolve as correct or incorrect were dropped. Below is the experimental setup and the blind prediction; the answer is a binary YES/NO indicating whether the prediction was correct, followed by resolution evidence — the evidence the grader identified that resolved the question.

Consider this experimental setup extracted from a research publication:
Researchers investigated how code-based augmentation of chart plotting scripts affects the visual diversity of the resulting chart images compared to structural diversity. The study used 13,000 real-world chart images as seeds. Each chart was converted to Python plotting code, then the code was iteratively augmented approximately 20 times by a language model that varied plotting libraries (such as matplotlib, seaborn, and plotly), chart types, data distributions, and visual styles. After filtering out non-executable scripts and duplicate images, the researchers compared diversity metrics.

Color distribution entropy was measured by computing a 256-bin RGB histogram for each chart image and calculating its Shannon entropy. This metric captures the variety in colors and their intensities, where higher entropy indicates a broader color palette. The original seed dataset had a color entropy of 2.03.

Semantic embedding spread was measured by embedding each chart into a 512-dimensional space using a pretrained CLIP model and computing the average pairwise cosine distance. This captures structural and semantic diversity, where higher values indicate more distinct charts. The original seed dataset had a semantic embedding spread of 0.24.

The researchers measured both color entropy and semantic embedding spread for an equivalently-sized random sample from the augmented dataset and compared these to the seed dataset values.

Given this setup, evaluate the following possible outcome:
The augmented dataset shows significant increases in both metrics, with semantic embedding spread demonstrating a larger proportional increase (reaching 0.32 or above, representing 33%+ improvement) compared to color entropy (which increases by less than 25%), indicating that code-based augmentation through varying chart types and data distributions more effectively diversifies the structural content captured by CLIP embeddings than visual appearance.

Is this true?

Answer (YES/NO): NO